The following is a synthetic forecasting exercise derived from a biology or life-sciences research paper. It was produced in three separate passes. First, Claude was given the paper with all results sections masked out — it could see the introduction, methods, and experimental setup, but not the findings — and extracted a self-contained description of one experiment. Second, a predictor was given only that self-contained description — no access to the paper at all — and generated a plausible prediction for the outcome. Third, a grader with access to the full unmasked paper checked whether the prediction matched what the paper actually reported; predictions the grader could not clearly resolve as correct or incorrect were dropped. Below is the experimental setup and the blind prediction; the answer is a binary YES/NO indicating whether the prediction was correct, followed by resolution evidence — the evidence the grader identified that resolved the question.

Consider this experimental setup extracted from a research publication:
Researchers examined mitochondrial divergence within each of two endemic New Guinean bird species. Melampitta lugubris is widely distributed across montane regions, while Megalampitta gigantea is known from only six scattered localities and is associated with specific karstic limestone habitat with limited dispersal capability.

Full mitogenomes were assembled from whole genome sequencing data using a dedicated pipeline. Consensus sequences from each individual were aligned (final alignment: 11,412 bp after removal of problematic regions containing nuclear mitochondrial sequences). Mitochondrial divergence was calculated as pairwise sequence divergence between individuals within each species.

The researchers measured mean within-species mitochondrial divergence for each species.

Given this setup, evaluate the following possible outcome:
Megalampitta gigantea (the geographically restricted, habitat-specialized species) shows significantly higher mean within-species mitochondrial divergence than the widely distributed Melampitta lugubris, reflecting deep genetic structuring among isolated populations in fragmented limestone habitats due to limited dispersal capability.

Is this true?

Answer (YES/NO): NO